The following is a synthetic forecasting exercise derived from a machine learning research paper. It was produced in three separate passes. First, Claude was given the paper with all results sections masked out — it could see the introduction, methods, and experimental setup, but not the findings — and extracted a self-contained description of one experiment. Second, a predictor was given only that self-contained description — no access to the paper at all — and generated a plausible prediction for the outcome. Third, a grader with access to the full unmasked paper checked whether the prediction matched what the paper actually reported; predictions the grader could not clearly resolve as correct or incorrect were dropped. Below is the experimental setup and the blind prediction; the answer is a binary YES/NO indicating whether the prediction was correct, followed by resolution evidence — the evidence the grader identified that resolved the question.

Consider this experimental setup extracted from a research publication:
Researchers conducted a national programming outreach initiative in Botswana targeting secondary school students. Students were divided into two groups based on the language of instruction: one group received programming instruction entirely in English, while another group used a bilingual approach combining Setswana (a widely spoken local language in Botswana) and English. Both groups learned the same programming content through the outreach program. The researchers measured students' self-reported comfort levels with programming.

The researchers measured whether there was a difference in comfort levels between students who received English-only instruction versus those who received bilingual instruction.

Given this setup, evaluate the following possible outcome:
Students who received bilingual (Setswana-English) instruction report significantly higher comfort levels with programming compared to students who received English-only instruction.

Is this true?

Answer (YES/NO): YES